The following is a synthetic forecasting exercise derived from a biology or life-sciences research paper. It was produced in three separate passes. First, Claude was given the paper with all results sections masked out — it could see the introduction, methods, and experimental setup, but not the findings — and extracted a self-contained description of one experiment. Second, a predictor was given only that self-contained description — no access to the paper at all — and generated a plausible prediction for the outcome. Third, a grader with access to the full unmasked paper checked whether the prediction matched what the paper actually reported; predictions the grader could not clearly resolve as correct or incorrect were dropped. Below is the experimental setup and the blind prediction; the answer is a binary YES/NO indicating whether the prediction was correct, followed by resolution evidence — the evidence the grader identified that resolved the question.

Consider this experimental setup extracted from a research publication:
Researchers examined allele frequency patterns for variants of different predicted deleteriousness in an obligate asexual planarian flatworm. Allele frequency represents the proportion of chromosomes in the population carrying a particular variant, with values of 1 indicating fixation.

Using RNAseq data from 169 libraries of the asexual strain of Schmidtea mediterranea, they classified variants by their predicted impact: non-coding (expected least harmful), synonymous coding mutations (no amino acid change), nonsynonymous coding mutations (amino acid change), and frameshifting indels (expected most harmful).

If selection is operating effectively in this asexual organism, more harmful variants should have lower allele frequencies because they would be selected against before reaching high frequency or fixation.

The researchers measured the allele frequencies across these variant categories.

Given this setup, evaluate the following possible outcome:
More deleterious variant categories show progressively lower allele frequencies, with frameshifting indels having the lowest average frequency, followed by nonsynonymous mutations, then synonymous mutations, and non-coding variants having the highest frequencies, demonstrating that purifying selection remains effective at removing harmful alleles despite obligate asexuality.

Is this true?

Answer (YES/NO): YES